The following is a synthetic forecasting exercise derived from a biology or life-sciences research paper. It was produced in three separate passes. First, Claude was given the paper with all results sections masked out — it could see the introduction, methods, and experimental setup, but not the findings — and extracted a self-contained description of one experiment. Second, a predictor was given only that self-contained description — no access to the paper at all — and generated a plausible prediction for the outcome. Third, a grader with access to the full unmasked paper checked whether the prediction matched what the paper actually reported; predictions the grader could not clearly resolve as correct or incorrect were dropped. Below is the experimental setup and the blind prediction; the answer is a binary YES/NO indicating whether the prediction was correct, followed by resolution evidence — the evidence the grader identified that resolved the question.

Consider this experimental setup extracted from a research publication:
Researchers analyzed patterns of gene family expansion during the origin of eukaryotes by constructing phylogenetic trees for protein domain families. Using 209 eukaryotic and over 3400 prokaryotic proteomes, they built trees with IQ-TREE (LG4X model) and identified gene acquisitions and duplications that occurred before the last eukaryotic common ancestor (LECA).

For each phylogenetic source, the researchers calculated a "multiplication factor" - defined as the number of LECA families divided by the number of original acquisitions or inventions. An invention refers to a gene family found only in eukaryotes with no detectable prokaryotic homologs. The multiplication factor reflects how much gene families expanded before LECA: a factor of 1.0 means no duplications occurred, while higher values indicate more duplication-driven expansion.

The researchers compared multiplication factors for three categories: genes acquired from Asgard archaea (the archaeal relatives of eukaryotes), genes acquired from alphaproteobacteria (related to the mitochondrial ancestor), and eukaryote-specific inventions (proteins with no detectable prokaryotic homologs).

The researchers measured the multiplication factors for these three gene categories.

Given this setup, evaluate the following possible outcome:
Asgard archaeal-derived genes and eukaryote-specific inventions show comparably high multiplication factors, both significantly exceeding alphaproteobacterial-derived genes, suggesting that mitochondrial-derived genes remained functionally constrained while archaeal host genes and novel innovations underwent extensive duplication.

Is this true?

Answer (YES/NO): NO